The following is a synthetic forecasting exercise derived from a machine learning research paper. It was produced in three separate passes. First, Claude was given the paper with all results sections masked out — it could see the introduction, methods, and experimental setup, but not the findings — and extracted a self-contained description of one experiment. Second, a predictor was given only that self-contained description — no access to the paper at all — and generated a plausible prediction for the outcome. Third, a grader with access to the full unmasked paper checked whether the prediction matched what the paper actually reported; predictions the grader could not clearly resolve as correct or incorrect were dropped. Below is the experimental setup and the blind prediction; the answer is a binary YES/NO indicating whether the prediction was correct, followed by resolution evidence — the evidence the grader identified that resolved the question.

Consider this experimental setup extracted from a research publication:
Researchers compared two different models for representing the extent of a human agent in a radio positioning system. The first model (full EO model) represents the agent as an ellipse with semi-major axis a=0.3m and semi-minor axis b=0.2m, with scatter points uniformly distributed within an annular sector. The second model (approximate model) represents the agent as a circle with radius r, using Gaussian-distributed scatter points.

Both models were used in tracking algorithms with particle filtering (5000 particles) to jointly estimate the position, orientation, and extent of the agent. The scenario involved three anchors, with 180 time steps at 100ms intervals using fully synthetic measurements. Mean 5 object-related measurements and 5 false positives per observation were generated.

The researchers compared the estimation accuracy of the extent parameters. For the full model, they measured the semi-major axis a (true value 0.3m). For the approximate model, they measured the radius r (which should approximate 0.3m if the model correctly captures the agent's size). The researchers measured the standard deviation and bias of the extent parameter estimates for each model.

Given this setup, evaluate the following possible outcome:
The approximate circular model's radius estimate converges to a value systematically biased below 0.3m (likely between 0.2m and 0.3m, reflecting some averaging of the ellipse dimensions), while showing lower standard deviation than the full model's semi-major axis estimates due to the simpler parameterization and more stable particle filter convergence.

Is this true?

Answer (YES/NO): NO